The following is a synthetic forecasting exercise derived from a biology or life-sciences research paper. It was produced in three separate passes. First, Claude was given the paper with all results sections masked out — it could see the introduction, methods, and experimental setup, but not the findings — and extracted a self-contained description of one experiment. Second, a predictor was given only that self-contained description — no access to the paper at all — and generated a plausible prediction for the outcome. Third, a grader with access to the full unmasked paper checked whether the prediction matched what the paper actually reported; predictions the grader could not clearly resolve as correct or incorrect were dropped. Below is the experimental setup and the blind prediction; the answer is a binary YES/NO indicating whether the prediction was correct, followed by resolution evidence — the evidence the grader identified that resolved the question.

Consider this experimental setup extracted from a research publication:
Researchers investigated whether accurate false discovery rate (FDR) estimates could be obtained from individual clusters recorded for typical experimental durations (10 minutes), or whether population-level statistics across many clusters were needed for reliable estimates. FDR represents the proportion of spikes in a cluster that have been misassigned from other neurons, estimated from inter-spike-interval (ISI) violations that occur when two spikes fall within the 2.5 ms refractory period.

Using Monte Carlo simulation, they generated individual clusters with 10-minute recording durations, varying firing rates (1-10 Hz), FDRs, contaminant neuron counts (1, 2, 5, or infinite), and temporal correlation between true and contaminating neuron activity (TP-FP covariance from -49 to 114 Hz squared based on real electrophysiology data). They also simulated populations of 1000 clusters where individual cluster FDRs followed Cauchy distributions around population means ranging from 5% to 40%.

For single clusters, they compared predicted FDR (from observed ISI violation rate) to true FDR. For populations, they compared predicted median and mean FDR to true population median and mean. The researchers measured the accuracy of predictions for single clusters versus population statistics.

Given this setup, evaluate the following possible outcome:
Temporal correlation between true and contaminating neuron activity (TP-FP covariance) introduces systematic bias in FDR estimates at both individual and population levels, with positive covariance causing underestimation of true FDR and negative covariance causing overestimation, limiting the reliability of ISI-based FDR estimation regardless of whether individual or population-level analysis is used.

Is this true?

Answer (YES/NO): NO